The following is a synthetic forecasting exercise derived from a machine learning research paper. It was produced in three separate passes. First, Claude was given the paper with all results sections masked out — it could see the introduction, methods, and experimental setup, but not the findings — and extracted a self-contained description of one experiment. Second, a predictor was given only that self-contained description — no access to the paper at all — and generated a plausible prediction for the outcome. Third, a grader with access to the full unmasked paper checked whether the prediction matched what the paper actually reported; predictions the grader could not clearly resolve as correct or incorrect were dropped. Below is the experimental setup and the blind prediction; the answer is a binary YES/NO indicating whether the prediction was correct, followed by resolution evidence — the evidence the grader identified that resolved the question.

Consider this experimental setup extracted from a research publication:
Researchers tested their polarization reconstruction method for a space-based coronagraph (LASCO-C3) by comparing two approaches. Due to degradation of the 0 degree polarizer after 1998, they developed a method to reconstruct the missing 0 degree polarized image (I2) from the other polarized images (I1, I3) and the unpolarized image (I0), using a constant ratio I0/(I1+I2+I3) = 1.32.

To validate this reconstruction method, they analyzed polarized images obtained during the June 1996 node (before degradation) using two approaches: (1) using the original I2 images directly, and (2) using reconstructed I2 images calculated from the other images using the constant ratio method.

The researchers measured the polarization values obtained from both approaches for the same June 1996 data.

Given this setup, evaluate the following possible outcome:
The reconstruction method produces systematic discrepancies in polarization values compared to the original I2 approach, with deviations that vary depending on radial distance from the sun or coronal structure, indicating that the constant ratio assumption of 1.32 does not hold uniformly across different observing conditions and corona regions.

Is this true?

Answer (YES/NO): NO